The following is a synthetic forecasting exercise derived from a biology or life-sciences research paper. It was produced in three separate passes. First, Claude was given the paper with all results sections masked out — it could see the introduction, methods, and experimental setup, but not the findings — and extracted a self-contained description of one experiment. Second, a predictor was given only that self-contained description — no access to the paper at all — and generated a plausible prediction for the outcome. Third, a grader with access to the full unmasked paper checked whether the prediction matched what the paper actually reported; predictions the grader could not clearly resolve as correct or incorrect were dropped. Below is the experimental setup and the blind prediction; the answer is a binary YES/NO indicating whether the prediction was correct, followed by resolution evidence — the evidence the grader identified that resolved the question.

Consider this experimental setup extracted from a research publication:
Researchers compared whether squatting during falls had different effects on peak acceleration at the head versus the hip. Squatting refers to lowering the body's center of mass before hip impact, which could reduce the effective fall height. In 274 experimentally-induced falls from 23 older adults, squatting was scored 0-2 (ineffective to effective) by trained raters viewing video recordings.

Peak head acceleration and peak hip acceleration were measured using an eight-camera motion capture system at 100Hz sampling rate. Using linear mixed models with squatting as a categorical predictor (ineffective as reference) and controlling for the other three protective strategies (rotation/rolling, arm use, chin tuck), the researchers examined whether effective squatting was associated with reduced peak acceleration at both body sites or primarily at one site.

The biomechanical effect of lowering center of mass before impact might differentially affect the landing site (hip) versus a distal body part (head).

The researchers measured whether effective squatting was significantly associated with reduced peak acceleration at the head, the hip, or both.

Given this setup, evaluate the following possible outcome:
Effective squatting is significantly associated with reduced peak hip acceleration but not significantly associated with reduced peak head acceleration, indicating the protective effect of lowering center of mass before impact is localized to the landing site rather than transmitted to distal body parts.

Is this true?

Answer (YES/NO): YES